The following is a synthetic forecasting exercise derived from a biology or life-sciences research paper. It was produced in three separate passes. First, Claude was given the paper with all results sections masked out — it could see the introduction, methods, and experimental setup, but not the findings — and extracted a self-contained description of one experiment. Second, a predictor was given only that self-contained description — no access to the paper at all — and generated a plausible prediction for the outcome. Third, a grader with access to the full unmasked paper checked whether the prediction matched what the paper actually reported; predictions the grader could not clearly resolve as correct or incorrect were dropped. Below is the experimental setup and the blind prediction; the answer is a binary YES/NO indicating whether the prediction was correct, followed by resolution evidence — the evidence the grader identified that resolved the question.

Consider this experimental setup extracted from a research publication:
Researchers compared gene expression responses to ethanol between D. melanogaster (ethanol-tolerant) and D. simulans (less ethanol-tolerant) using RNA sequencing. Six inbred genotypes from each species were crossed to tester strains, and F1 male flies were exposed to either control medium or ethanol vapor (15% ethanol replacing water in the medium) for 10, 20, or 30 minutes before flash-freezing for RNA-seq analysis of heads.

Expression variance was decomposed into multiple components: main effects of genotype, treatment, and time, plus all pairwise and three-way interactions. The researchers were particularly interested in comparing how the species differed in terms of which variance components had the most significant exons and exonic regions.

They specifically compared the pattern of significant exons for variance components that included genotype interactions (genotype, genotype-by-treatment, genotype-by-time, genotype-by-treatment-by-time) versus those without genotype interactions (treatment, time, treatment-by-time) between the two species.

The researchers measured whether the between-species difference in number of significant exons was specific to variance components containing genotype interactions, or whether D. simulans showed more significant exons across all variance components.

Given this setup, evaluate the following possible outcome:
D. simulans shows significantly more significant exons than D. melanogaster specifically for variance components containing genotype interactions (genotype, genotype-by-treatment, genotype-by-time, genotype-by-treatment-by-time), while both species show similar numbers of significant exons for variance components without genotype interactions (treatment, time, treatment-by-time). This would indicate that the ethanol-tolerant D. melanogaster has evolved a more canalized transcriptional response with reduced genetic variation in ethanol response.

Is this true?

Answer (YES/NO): YES